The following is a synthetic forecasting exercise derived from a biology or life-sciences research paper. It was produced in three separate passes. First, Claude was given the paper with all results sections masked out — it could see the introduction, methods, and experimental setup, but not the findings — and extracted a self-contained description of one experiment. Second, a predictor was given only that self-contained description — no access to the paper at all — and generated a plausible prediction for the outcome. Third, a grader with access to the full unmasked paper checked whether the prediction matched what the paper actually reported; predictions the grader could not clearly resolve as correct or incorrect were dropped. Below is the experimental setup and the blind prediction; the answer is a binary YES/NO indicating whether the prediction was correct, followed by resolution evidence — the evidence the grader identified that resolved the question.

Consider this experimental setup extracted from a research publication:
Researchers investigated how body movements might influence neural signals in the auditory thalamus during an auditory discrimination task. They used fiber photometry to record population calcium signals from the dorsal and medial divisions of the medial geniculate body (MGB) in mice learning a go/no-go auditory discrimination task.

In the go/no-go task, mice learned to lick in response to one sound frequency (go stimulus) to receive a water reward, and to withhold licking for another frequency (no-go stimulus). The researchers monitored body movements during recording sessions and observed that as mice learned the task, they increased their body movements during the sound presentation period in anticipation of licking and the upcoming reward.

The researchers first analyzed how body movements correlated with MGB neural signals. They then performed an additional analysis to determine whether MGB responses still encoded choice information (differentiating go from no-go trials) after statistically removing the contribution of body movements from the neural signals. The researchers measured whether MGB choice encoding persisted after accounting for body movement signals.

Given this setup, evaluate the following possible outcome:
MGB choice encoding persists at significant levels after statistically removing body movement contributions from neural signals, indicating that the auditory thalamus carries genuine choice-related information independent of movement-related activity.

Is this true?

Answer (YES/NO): YES